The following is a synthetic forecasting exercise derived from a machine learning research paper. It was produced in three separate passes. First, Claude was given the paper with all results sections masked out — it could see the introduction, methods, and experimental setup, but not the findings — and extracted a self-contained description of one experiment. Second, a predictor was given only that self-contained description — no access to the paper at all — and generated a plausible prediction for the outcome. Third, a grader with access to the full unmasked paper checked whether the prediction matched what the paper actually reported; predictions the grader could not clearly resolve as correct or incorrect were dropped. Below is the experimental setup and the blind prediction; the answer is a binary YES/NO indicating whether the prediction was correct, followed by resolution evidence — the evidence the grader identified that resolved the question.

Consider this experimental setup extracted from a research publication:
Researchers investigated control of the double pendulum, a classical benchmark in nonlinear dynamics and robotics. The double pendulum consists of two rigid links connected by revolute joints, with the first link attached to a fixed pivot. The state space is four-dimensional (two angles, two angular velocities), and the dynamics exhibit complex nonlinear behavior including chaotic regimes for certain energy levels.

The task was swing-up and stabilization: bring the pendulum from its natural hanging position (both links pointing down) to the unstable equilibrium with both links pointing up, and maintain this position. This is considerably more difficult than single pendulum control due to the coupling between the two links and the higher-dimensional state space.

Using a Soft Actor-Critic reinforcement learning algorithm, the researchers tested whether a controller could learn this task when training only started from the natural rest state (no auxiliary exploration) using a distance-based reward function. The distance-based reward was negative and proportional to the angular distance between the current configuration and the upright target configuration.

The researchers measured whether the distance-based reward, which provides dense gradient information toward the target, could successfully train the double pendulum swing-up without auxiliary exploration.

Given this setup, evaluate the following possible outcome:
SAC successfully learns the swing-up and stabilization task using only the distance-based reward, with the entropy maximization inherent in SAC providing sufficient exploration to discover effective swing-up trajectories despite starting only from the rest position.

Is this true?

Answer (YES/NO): NO